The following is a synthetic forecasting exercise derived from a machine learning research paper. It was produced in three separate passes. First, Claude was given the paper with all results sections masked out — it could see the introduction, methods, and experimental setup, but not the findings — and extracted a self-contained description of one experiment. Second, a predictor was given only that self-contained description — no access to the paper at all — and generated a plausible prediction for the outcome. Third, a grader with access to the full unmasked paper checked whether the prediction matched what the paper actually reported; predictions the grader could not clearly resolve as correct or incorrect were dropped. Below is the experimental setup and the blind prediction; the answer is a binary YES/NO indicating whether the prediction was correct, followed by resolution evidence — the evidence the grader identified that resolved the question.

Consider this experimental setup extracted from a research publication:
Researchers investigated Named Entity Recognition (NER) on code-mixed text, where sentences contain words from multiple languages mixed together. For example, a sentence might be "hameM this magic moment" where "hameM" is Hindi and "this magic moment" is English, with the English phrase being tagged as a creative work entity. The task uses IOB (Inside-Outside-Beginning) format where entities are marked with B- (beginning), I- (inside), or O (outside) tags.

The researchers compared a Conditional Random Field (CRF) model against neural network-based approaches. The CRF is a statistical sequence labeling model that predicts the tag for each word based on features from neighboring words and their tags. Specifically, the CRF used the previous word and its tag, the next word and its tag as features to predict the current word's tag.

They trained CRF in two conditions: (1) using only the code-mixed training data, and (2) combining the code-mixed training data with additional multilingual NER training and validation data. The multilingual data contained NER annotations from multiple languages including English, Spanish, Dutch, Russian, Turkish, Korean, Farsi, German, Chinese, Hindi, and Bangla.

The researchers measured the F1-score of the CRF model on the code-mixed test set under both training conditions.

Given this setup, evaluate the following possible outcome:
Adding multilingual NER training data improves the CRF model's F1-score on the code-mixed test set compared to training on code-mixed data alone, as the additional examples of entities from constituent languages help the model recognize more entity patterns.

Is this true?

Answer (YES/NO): NO